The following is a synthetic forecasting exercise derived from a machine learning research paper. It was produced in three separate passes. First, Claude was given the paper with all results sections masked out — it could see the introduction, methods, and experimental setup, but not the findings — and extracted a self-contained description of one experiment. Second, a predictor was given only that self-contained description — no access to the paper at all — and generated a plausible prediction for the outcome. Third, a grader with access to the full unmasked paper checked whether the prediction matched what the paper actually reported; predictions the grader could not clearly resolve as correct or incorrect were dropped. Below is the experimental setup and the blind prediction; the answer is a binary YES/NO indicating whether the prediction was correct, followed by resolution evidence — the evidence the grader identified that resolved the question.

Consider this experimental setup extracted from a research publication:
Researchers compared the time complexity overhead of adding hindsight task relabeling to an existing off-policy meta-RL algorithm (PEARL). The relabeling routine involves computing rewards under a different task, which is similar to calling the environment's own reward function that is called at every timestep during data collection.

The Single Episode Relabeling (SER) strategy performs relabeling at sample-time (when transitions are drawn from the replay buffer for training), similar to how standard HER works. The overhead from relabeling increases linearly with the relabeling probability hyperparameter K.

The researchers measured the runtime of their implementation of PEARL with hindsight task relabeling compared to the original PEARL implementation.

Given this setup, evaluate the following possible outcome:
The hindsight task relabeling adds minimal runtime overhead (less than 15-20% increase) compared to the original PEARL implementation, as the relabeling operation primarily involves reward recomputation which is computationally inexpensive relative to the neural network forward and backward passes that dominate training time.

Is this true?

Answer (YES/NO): YES